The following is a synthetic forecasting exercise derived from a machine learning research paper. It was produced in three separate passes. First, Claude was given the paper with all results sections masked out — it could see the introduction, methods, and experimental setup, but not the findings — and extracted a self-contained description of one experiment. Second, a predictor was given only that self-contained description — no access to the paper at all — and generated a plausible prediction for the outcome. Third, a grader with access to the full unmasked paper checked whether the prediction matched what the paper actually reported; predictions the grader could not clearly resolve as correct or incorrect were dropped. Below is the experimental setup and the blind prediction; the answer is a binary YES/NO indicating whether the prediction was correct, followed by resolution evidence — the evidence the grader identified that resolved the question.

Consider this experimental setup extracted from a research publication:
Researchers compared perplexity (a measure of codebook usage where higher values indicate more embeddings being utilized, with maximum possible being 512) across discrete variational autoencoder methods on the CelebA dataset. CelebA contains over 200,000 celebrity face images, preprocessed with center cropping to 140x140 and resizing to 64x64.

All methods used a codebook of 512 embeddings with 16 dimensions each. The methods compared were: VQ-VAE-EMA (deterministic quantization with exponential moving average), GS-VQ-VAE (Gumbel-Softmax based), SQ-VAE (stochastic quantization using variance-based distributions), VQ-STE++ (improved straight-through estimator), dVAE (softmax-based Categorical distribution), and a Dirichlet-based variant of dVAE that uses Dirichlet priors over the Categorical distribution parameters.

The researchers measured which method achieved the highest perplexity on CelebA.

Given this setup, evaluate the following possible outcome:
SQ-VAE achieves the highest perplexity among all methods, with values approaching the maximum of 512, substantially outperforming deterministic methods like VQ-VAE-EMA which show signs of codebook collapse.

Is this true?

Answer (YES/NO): NO